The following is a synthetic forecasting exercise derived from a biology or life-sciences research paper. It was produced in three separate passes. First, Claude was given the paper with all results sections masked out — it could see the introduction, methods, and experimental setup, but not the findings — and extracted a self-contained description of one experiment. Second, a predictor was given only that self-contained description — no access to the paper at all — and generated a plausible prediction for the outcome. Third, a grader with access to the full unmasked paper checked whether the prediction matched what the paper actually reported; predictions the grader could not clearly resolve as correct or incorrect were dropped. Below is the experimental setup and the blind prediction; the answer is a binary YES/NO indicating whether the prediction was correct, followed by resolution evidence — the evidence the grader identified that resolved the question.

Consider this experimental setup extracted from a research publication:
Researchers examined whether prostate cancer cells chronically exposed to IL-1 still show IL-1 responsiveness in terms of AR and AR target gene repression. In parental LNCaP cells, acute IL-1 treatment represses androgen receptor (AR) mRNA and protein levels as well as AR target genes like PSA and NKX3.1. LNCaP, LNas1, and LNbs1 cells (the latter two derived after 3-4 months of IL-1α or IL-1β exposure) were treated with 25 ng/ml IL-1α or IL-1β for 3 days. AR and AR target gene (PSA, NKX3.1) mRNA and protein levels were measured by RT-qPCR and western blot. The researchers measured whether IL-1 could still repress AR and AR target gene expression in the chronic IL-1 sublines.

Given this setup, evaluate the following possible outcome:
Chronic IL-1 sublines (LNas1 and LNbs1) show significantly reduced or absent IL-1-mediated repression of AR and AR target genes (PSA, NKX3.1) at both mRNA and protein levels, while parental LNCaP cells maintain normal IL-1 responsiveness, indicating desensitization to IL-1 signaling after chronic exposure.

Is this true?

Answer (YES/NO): YES